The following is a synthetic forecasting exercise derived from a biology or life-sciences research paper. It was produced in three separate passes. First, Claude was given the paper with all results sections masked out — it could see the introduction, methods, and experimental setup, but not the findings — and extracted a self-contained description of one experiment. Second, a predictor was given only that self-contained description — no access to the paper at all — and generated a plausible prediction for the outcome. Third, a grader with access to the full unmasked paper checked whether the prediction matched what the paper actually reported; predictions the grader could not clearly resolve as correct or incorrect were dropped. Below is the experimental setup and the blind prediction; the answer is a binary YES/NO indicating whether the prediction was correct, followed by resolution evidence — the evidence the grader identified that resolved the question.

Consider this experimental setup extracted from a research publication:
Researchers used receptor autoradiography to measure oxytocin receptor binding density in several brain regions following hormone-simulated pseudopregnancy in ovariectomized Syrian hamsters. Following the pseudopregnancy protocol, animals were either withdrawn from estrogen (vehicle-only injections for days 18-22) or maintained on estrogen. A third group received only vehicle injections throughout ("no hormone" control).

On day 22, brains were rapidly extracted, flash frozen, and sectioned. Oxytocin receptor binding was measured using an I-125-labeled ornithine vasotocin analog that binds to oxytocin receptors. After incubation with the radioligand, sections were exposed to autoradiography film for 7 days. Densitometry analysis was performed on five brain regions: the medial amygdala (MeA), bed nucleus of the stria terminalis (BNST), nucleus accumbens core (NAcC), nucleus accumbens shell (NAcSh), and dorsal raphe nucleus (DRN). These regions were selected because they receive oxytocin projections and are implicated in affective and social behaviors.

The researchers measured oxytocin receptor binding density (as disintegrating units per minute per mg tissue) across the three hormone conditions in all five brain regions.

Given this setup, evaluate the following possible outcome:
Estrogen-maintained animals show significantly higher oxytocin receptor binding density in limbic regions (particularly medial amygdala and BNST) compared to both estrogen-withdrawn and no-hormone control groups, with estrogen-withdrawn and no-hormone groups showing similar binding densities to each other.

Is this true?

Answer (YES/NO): NO